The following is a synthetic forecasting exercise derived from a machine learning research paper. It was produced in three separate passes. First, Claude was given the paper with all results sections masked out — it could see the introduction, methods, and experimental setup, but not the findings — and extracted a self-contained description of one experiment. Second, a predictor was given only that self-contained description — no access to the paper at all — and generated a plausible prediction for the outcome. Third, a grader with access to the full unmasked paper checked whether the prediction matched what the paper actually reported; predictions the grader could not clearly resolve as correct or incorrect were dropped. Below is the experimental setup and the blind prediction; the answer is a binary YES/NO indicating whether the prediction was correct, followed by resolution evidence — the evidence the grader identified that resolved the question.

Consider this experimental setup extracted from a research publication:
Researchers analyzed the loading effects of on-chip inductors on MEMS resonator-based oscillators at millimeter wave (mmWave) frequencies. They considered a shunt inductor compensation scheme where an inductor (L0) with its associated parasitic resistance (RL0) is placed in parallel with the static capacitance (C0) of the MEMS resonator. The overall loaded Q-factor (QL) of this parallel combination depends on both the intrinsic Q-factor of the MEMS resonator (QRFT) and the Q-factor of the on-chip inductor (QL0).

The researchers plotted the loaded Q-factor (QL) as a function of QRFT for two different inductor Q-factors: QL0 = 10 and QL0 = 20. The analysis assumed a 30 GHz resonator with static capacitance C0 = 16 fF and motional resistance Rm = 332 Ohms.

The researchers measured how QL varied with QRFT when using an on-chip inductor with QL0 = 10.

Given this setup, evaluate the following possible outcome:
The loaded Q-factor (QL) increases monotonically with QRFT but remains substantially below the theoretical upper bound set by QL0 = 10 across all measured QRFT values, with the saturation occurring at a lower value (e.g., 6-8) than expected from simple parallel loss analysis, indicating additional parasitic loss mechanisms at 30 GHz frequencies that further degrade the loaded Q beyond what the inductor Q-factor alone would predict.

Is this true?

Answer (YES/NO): NO